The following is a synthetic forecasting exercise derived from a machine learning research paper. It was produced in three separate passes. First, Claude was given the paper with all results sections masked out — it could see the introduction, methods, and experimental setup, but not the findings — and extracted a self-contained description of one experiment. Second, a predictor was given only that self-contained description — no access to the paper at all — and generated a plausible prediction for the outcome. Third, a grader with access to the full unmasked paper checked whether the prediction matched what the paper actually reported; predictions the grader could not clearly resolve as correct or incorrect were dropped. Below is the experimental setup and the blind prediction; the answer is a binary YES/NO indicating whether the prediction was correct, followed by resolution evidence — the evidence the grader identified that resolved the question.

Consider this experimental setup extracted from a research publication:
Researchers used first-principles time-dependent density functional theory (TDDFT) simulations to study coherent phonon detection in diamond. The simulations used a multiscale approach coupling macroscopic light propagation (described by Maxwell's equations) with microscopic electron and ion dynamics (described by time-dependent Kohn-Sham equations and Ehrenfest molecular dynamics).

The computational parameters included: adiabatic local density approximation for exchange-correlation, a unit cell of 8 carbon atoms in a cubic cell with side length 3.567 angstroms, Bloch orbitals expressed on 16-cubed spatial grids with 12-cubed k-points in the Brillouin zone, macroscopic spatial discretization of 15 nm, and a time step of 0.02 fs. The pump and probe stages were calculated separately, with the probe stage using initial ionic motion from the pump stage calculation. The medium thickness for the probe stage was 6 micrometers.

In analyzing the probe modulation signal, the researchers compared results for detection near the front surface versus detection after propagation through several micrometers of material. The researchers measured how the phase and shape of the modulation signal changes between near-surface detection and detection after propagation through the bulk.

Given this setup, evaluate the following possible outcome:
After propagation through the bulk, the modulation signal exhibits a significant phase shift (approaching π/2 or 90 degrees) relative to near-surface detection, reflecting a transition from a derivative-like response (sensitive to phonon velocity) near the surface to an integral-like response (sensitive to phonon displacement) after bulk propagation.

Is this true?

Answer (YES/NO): NO